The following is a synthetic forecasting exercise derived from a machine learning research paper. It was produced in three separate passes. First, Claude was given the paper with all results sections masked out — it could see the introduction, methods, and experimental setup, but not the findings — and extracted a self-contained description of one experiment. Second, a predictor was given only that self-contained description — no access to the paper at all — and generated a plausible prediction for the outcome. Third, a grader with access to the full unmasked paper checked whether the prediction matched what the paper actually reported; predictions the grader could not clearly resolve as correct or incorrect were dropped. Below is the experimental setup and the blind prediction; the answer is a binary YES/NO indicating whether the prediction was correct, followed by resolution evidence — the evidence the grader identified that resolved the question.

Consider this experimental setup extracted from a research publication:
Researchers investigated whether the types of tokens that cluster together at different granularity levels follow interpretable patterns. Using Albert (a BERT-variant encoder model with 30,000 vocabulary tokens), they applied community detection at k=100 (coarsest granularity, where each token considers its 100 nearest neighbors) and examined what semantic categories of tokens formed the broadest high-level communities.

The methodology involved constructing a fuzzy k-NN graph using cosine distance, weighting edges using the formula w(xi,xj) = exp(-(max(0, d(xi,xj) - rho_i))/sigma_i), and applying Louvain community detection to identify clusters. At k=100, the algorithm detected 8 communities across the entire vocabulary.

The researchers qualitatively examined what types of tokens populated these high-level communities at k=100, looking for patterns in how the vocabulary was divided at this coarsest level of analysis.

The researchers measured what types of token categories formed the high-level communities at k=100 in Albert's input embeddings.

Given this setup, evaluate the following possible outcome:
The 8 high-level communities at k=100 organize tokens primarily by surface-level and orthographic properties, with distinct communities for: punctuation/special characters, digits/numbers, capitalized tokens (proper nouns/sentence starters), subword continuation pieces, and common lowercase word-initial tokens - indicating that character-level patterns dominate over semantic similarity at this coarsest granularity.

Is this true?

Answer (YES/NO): NO